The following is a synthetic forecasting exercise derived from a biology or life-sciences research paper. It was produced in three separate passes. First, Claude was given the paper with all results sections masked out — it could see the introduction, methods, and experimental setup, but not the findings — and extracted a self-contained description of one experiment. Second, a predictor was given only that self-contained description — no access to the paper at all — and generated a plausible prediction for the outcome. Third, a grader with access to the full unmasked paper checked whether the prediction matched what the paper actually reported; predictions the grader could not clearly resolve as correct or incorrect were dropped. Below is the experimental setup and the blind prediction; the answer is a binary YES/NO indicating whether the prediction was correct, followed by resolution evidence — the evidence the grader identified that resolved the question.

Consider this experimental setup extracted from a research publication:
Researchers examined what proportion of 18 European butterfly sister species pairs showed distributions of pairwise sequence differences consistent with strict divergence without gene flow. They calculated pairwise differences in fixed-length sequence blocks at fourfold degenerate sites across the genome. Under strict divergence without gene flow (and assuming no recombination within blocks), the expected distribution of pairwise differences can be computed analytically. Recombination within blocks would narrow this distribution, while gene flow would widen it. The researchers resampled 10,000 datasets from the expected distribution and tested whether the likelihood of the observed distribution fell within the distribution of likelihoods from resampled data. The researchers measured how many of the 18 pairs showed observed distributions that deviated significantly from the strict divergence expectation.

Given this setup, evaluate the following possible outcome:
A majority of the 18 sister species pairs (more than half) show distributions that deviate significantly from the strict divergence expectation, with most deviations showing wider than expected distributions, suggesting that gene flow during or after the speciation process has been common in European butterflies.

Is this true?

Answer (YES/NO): NO